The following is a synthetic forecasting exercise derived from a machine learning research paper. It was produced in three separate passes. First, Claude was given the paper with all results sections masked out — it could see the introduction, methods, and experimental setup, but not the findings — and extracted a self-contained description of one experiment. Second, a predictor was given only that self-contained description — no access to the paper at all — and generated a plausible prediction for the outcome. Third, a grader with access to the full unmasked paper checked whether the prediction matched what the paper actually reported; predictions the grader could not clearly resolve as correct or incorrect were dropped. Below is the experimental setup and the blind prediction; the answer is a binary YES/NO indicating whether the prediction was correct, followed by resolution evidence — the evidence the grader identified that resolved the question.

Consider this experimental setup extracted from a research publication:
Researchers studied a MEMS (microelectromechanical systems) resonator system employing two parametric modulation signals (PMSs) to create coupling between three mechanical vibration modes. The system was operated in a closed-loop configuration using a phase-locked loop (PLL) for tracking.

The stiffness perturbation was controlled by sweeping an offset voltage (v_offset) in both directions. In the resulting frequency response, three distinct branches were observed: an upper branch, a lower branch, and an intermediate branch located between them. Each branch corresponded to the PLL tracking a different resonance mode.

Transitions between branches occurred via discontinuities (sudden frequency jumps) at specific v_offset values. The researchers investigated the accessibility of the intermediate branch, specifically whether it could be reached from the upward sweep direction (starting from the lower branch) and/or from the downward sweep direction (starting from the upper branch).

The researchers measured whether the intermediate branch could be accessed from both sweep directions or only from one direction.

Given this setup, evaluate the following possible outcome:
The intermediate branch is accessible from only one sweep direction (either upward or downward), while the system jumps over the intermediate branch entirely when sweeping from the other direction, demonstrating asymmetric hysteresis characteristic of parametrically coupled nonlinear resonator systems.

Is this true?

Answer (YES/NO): NO